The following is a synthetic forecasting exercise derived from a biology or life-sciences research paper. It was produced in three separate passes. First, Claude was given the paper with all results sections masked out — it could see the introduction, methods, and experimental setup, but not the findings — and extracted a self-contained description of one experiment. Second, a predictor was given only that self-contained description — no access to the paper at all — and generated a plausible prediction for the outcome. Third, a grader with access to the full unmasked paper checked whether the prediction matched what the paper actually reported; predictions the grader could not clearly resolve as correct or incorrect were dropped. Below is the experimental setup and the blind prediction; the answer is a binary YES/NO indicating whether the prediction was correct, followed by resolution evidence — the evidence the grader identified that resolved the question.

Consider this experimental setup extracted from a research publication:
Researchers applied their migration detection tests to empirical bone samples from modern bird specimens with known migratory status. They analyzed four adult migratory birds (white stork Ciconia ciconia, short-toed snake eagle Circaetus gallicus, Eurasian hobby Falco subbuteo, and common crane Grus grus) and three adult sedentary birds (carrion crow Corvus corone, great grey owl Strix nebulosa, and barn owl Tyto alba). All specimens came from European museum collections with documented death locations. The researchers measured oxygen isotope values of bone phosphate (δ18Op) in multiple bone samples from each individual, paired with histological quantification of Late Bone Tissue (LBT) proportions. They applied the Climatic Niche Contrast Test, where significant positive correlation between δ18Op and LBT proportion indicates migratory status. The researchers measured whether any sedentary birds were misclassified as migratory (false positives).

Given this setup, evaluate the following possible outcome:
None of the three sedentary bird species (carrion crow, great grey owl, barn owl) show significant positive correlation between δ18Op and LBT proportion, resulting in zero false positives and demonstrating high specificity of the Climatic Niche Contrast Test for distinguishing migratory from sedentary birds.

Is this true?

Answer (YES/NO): YES